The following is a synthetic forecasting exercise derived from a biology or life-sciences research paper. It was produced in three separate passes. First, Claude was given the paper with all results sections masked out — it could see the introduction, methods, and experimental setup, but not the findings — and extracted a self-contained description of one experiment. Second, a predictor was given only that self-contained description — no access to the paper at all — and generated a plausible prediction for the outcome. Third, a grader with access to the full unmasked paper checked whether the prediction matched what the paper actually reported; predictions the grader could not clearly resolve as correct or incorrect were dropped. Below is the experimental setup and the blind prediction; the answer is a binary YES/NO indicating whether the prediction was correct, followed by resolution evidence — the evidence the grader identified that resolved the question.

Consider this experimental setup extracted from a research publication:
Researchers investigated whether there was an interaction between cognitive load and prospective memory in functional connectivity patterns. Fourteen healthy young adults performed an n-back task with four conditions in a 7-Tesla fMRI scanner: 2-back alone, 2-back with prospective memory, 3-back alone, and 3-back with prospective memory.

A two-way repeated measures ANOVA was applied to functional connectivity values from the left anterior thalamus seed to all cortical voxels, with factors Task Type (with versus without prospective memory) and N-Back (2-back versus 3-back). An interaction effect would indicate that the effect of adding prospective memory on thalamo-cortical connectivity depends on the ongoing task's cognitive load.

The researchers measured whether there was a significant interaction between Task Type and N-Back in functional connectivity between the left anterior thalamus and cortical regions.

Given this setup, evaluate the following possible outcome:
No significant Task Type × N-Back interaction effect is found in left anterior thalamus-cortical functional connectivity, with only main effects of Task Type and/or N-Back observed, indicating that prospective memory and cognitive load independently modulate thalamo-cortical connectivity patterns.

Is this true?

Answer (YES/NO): NO